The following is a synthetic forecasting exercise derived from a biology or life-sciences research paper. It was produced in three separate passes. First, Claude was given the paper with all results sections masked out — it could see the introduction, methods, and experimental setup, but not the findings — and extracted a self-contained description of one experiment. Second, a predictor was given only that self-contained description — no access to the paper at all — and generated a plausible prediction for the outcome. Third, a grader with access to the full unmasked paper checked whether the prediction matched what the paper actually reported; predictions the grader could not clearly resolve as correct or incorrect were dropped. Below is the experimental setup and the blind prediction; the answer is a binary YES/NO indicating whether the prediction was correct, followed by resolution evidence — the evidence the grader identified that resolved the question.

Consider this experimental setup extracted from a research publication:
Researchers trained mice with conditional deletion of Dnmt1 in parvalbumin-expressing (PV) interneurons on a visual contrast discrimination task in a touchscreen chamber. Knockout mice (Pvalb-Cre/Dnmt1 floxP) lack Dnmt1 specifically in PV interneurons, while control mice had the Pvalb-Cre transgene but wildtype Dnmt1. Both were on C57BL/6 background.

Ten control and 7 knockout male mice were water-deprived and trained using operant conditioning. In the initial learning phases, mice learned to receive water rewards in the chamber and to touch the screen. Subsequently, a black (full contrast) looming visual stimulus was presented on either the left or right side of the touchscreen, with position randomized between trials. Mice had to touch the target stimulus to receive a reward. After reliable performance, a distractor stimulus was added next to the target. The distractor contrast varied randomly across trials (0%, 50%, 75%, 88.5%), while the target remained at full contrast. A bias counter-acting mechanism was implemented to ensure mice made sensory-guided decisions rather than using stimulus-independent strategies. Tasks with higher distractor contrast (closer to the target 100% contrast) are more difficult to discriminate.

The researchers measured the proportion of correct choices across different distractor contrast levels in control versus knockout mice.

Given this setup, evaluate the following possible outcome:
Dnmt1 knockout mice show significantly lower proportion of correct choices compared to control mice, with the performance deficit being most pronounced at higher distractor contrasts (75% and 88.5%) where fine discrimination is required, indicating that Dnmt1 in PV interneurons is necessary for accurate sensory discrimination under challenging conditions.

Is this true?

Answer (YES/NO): NO